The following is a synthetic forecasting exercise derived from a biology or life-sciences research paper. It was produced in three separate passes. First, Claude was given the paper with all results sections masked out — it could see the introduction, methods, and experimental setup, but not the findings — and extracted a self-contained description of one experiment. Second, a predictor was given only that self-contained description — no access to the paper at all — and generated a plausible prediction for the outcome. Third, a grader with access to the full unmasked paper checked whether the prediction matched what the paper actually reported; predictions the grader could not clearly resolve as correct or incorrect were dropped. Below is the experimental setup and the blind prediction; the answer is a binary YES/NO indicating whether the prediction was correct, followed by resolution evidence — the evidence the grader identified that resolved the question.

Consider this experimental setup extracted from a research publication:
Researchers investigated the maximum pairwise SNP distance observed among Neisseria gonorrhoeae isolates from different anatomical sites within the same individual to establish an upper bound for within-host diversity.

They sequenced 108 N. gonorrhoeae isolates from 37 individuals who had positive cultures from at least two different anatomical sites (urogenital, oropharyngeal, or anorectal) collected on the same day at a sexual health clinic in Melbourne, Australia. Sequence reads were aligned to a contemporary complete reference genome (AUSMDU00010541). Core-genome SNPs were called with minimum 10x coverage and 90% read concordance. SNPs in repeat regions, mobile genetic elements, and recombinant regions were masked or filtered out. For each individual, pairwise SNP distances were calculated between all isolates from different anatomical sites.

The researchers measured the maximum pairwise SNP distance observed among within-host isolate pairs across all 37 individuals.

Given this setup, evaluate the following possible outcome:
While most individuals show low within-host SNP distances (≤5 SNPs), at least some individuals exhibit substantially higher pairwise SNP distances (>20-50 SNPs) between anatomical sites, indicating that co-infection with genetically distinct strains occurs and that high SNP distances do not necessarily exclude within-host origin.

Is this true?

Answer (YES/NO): NO